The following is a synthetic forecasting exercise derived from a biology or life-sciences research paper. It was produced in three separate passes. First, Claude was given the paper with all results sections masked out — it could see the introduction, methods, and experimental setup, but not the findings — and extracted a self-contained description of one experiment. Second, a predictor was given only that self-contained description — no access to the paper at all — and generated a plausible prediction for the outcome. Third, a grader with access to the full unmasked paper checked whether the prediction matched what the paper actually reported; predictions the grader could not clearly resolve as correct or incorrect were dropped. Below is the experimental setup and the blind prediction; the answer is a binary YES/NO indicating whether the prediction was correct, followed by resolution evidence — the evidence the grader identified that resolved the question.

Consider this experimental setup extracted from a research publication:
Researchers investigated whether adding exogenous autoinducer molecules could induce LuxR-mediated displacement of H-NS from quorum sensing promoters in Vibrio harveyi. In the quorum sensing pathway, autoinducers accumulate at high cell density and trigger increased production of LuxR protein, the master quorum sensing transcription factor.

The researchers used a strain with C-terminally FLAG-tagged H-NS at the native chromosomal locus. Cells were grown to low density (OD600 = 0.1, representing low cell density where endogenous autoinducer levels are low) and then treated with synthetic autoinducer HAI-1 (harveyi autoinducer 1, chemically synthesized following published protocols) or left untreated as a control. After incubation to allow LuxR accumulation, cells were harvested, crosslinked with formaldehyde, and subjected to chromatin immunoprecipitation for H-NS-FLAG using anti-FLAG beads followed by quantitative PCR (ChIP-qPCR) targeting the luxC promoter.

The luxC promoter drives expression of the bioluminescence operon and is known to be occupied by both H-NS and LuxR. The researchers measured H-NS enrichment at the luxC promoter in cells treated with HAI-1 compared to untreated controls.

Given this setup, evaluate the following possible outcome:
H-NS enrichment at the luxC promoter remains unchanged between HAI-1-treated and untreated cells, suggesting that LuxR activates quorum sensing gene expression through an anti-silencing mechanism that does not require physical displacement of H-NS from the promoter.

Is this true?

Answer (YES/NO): NO